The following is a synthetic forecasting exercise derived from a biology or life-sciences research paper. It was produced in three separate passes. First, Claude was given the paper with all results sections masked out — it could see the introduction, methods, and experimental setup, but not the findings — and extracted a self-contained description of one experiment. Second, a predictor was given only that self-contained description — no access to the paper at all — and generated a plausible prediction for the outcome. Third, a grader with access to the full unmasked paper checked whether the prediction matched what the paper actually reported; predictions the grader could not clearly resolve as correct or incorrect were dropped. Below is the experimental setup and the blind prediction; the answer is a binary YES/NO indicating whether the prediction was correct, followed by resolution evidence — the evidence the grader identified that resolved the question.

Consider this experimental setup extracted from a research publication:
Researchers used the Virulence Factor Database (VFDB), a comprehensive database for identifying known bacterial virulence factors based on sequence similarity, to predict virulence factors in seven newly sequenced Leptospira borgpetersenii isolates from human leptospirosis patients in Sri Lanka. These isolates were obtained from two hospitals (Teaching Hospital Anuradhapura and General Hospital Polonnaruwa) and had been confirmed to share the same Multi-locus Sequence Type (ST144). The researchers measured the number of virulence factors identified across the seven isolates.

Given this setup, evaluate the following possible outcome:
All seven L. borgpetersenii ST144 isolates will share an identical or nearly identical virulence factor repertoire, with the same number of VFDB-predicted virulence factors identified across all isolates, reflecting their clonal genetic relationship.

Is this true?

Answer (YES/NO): YES